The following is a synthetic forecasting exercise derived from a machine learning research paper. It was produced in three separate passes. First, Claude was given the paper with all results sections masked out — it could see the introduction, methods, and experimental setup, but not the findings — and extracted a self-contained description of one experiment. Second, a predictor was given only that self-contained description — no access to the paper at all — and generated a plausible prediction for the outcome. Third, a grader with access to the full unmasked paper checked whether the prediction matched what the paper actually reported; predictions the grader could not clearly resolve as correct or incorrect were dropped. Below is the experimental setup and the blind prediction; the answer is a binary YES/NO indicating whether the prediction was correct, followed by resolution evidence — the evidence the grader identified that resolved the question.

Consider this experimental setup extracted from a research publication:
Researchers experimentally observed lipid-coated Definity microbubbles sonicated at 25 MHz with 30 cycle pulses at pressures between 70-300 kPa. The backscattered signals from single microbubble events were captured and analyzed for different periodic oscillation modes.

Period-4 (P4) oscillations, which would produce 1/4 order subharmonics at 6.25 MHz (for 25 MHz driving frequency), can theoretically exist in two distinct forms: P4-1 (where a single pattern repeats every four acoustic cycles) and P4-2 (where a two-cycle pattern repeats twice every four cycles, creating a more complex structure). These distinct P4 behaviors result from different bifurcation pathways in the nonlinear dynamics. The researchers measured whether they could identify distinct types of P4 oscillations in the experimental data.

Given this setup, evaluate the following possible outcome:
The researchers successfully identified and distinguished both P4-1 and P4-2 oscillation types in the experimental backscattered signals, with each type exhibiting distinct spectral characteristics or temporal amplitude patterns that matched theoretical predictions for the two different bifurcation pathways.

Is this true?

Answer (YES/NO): YES